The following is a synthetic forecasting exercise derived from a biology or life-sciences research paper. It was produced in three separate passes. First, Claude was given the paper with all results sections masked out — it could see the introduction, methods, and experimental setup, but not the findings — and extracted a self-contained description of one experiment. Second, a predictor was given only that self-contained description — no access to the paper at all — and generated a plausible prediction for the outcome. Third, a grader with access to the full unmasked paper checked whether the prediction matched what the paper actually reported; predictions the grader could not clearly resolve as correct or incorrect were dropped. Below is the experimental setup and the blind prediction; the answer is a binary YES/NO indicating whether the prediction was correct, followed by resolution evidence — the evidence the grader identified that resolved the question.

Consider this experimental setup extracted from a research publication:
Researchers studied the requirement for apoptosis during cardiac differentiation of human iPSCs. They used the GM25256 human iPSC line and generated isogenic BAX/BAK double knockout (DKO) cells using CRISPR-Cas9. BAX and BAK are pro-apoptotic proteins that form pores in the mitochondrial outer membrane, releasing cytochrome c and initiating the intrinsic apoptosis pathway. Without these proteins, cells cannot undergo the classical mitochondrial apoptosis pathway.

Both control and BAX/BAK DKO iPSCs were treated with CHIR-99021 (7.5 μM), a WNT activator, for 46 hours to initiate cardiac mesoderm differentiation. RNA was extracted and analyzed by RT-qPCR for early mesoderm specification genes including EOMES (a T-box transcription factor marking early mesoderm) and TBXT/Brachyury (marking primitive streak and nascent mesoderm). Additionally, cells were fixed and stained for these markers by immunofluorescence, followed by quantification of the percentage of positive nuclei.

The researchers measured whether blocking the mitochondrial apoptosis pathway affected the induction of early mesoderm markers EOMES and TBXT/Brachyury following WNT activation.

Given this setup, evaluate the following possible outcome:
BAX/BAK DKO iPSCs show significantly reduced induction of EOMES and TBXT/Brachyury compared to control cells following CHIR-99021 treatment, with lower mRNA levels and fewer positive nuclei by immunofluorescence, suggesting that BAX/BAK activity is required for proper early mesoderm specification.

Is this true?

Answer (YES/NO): YES